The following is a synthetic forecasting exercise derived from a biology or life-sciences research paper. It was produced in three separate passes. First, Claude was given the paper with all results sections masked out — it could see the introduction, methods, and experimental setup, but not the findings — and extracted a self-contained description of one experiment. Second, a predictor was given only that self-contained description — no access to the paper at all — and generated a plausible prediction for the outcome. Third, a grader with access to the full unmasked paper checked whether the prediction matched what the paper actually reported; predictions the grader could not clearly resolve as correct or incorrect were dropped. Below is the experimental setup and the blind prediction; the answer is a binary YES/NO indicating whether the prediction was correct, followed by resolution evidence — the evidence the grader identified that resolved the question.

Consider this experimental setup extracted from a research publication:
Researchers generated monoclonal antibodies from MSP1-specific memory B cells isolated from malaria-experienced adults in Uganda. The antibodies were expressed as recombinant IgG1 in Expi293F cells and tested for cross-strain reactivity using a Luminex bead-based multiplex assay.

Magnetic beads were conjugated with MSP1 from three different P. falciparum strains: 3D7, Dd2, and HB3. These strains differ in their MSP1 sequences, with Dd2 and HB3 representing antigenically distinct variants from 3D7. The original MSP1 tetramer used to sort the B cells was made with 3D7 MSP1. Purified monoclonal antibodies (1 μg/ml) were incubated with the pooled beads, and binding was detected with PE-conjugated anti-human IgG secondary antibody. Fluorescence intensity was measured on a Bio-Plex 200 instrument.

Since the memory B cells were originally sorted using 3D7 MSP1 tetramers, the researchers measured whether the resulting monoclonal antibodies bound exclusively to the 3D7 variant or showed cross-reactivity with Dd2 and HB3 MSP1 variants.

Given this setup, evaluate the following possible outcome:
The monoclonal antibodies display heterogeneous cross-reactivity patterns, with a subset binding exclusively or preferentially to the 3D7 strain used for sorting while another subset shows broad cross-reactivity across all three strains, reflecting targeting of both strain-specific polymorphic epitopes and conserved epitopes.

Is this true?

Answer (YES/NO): NO